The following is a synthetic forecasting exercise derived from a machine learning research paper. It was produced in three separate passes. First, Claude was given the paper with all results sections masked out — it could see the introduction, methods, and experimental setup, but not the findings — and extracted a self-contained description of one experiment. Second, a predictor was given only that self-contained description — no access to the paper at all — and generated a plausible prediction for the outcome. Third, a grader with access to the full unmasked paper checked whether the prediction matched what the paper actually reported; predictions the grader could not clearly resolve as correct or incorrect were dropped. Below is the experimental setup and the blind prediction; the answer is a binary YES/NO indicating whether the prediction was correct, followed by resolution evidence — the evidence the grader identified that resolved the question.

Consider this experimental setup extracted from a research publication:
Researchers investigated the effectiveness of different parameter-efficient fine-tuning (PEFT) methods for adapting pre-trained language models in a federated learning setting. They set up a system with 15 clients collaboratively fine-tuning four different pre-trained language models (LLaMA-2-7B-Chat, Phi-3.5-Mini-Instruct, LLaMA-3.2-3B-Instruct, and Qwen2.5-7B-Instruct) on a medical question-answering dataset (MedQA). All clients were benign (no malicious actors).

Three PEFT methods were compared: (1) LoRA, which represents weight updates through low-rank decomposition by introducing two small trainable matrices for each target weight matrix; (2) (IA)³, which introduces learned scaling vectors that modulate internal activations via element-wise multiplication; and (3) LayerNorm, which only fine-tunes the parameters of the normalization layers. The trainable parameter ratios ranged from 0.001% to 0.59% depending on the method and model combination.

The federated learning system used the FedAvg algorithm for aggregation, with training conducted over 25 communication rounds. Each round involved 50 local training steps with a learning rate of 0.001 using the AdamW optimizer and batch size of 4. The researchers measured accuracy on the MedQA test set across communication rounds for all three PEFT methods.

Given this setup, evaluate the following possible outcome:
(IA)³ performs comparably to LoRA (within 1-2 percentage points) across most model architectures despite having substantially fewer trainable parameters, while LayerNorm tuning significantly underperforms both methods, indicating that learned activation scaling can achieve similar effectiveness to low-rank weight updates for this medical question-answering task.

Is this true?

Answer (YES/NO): NO